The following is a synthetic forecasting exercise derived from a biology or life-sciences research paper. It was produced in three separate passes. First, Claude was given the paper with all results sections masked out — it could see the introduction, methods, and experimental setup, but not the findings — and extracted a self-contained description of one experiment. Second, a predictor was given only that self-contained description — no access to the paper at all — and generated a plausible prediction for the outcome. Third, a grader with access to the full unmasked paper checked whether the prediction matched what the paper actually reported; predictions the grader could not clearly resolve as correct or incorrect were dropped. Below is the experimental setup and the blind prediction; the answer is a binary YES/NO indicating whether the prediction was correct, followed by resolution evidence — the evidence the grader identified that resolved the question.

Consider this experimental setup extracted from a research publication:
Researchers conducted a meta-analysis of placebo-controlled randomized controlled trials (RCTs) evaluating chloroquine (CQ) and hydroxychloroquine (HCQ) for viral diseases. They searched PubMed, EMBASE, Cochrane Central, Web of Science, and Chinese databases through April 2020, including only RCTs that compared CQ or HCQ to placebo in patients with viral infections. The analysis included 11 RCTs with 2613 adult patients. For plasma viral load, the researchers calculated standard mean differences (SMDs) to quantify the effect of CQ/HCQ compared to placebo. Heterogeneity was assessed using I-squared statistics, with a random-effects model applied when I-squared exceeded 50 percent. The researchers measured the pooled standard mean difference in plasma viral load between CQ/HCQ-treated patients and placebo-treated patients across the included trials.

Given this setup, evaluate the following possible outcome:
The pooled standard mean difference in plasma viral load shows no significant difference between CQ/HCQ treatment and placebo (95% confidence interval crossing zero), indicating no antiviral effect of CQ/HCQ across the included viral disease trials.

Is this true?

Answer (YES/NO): YES